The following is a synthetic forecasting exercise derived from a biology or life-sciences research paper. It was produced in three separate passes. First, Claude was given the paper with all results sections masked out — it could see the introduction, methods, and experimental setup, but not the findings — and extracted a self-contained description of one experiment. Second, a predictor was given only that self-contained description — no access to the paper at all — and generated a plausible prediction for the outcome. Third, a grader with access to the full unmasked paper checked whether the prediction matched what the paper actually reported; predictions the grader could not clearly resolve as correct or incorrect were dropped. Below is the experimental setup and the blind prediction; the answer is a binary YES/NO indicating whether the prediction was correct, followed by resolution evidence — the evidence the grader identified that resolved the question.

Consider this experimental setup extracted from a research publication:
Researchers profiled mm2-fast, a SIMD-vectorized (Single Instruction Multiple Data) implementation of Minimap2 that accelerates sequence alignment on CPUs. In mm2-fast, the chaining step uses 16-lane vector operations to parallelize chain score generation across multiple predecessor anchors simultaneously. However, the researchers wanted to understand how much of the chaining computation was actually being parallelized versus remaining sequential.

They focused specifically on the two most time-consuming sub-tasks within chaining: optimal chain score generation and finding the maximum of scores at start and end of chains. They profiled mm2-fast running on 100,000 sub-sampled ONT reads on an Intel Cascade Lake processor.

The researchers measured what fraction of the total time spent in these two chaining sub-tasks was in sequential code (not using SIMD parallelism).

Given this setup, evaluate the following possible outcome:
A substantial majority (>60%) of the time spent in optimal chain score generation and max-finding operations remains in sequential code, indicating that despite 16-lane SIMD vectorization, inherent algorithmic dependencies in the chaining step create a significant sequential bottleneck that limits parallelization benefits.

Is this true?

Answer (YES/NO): NO